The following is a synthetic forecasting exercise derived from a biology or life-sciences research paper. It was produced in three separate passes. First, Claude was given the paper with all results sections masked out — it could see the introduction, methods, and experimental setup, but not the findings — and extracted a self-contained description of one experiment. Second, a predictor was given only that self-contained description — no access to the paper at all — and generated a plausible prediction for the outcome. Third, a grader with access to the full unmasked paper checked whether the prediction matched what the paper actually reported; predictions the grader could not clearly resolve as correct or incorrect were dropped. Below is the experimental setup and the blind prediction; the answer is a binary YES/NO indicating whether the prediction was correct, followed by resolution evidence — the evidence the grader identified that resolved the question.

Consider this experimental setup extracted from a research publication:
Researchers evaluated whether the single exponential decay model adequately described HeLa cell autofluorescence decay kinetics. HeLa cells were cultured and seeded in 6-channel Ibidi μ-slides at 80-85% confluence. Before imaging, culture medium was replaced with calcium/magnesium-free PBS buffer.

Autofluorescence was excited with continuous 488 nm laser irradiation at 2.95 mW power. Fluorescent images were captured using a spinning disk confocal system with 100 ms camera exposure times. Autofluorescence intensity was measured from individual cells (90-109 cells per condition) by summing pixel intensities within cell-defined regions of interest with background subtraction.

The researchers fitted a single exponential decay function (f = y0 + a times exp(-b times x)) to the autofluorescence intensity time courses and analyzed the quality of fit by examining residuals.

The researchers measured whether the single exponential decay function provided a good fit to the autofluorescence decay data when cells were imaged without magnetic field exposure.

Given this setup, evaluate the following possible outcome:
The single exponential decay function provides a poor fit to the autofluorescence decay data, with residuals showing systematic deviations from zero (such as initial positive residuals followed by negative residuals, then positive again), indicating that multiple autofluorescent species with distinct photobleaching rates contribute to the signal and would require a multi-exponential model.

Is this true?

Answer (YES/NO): NO